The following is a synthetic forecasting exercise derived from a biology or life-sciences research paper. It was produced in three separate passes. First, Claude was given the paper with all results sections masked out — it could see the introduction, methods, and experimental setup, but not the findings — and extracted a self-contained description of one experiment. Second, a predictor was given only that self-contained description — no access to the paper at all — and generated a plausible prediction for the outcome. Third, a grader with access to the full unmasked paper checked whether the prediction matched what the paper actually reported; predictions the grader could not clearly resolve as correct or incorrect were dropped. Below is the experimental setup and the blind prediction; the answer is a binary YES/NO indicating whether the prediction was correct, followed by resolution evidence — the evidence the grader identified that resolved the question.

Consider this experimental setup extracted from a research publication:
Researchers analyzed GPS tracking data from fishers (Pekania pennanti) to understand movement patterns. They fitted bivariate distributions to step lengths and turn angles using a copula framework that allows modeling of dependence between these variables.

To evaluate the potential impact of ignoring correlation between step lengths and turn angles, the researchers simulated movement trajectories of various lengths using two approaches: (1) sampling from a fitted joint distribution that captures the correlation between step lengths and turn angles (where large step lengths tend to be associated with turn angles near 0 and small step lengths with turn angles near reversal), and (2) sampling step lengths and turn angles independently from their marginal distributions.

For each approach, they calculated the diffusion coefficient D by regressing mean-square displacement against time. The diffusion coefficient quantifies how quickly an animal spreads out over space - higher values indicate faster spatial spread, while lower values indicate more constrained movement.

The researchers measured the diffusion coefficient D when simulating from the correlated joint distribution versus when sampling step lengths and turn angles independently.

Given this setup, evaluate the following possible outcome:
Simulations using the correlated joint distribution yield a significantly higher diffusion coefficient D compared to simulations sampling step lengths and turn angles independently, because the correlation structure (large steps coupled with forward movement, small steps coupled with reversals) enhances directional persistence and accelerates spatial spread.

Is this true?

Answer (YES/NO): NO